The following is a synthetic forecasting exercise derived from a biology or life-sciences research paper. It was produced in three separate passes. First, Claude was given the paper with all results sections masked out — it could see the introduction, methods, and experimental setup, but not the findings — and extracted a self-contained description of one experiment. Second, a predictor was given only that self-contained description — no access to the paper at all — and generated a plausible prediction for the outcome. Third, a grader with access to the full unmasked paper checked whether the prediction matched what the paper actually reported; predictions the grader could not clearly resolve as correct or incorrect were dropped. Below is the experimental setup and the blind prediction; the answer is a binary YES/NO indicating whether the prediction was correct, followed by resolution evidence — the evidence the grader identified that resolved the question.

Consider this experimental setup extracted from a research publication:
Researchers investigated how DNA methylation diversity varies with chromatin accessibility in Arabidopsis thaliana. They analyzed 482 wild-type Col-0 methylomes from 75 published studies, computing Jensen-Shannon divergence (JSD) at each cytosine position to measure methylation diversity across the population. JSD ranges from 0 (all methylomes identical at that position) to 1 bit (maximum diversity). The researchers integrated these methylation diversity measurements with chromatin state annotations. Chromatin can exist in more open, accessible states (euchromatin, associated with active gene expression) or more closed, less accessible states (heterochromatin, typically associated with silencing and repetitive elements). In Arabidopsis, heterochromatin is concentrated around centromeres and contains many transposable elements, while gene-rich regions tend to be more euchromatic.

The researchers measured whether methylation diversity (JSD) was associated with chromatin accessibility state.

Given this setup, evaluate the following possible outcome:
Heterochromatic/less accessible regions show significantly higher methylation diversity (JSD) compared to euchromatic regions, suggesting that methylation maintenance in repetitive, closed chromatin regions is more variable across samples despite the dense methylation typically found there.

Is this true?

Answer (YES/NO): YES